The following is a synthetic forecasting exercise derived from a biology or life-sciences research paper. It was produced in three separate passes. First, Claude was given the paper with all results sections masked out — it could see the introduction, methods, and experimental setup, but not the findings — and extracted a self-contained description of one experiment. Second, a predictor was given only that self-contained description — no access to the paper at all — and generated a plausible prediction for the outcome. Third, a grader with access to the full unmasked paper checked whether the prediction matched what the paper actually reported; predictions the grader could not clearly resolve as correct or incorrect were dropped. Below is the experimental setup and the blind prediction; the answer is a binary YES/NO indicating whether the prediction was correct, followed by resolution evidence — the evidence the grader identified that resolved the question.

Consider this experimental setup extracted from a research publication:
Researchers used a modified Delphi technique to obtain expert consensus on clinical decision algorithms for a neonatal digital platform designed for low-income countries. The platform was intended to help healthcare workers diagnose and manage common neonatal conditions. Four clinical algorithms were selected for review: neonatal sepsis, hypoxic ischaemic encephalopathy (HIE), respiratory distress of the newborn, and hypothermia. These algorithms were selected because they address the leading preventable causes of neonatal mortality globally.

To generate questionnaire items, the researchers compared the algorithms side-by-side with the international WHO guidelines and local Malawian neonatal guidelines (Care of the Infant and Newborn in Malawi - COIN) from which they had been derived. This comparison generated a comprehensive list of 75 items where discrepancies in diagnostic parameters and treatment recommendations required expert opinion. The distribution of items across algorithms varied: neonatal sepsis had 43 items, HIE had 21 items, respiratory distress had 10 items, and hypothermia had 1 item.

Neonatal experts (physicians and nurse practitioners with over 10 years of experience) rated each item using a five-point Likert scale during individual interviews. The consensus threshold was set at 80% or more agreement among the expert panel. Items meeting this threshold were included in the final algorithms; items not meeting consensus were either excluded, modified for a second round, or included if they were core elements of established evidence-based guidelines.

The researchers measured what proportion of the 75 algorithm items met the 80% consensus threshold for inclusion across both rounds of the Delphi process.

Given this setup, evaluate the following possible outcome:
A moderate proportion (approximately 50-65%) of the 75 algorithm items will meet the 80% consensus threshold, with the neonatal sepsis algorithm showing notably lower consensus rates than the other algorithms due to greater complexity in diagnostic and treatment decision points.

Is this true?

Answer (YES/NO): NO